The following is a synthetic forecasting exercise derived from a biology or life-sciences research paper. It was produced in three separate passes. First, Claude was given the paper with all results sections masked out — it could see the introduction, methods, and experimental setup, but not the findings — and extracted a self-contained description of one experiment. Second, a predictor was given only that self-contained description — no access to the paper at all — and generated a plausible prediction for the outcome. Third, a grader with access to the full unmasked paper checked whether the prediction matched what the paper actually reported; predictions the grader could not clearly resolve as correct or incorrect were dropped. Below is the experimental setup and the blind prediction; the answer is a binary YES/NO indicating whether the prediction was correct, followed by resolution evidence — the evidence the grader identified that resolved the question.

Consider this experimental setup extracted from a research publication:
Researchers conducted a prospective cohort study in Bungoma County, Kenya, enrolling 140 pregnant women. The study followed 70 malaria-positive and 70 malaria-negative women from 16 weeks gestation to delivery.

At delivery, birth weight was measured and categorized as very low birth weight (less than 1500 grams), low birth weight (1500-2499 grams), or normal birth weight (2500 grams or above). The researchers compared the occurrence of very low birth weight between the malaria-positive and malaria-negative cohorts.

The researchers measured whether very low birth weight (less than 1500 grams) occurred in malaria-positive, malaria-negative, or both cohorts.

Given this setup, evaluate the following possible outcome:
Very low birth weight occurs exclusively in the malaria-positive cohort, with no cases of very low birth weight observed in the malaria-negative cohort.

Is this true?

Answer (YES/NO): YES